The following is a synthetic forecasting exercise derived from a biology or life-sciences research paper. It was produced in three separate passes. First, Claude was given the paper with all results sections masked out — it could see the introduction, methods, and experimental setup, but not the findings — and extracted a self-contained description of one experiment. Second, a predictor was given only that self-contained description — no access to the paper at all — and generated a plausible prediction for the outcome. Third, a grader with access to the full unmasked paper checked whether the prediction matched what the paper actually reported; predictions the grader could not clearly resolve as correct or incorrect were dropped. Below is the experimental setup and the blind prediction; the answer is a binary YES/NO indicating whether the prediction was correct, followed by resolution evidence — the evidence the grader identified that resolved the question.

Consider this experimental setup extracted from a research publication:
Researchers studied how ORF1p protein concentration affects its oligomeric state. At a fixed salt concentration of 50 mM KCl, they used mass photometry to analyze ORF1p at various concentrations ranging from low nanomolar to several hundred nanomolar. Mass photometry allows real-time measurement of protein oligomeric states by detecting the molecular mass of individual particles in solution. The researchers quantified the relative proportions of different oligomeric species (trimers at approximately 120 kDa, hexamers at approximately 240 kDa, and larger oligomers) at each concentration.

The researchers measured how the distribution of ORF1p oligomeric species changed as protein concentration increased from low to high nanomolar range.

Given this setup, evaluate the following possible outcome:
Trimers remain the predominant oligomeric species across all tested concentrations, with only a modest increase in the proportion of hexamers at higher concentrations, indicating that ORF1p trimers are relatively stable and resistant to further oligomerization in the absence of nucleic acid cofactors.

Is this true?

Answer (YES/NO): NO